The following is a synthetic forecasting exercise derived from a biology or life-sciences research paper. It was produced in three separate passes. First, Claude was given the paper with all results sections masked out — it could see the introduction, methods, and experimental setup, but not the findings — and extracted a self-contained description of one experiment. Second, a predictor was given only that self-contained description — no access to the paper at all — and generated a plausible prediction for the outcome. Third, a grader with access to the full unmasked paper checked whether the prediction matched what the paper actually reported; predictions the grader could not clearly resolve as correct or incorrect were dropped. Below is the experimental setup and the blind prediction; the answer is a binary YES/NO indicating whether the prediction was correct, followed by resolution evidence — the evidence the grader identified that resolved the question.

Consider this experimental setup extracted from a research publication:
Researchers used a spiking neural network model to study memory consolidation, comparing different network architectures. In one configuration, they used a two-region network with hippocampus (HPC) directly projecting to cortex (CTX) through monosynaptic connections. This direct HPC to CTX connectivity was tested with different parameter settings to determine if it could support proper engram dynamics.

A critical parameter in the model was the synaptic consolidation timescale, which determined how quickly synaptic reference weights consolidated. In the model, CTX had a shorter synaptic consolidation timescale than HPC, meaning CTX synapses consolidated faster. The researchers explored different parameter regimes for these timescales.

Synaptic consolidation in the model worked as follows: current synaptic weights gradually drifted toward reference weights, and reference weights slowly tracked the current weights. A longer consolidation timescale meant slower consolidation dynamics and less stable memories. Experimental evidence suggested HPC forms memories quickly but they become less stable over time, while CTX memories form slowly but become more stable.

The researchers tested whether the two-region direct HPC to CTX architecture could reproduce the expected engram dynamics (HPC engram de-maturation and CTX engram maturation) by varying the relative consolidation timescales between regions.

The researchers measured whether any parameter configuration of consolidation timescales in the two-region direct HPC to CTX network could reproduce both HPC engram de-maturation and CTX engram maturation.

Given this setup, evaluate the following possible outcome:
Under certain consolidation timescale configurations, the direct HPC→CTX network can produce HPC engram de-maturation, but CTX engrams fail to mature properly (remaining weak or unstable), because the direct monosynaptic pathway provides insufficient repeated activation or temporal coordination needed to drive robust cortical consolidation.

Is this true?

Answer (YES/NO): YES